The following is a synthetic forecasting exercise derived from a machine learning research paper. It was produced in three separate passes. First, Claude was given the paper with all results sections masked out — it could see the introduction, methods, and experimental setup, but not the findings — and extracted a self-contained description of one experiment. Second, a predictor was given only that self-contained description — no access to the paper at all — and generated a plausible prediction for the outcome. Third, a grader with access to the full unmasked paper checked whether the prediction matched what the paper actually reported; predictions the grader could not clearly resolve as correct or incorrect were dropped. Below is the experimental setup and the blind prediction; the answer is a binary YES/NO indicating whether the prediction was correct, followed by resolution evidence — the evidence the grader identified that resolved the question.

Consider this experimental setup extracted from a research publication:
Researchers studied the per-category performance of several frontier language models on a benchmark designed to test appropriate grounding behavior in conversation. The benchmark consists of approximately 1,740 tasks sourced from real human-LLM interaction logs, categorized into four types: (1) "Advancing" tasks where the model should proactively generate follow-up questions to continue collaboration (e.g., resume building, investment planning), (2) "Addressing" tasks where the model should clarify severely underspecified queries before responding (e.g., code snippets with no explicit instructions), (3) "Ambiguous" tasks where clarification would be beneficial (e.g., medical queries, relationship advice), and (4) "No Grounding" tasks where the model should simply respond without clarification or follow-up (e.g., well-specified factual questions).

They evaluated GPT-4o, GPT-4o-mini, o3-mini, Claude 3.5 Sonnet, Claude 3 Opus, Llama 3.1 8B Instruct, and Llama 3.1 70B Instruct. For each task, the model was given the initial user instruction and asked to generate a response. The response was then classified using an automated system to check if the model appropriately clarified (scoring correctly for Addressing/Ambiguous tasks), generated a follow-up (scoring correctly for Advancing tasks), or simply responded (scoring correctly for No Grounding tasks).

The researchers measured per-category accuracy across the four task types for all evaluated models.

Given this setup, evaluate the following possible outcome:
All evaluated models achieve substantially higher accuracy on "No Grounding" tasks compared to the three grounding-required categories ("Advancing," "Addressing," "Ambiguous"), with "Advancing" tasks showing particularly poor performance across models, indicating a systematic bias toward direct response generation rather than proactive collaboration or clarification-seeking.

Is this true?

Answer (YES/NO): YES